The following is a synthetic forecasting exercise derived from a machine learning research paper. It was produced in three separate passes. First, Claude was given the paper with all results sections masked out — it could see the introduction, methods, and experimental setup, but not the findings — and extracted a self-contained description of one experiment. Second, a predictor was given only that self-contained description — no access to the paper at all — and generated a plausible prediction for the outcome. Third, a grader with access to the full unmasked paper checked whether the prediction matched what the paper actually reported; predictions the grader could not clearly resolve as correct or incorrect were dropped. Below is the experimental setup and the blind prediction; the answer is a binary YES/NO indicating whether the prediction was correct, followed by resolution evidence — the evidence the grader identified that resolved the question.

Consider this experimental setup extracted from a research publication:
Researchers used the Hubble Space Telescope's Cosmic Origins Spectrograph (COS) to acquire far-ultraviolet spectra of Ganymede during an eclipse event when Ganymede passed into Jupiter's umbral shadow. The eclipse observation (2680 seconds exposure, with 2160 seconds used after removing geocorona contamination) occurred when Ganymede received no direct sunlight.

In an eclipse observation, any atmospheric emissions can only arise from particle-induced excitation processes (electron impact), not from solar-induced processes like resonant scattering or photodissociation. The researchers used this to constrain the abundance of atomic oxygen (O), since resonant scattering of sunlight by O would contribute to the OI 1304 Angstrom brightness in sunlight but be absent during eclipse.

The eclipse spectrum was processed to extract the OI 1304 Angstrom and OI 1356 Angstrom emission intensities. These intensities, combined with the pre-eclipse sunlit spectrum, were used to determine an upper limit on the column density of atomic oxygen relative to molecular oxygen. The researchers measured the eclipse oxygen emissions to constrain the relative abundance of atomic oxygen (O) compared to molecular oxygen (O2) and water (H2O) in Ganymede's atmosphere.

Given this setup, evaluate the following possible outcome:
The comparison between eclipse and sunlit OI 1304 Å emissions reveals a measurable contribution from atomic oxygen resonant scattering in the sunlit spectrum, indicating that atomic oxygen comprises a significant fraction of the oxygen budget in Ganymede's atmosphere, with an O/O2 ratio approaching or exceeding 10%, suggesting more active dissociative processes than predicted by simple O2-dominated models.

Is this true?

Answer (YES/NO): NO